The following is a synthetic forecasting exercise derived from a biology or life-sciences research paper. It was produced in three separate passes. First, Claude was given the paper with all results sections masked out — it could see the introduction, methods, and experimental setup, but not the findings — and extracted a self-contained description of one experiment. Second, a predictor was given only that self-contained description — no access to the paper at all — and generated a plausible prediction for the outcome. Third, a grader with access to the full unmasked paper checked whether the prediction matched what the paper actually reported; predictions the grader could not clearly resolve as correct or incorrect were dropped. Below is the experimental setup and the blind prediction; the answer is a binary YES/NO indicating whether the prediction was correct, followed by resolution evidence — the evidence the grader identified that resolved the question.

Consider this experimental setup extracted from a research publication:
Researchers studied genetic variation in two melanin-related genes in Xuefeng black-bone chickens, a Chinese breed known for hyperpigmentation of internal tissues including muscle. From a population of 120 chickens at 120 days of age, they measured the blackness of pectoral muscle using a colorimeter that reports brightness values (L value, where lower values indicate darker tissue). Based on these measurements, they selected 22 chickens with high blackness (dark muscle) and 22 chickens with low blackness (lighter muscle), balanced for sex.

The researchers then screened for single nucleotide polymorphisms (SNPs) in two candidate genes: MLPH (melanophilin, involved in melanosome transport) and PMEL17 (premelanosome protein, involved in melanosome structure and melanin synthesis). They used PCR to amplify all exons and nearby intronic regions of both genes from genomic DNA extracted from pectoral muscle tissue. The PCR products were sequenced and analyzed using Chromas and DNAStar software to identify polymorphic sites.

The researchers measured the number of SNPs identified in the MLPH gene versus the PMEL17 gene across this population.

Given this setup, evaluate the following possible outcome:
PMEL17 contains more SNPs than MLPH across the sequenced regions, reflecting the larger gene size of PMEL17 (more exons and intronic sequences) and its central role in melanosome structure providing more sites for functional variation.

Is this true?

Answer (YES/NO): NO